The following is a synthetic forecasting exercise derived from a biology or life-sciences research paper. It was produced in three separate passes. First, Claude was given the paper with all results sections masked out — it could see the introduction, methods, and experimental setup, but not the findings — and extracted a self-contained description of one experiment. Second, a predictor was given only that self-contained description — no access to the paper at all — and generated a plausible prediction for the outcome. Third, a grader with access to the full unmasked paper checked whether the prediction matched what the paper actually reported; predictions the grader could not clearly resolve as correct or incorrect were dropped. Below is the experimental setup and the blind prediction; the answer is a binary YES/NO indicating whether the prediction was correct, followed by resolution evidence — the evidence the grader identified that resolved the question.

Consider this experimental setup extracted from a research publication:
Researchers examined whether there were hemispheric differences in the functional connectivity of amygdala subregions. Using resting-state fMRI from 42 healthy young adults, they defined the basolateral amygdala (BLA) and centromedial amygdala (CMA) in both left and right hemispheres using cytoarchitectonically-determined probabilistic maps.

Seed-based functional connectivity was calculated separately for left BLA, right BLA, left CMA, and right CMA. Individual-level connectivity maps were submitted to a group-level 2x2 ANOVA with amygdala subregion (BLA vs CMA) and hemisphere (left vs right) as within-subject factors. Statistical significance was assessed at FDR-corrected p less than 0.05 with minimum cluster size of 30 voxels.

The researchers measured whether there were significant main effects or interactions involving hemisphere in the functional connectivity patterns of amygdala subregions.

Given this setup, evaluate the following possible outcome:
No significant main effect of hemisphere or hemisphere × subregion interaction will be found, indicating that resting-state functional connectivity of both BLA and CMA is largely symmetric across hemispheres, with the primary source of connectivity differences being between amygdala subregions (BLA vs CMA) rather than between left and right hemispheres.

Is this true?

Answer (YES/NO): YES